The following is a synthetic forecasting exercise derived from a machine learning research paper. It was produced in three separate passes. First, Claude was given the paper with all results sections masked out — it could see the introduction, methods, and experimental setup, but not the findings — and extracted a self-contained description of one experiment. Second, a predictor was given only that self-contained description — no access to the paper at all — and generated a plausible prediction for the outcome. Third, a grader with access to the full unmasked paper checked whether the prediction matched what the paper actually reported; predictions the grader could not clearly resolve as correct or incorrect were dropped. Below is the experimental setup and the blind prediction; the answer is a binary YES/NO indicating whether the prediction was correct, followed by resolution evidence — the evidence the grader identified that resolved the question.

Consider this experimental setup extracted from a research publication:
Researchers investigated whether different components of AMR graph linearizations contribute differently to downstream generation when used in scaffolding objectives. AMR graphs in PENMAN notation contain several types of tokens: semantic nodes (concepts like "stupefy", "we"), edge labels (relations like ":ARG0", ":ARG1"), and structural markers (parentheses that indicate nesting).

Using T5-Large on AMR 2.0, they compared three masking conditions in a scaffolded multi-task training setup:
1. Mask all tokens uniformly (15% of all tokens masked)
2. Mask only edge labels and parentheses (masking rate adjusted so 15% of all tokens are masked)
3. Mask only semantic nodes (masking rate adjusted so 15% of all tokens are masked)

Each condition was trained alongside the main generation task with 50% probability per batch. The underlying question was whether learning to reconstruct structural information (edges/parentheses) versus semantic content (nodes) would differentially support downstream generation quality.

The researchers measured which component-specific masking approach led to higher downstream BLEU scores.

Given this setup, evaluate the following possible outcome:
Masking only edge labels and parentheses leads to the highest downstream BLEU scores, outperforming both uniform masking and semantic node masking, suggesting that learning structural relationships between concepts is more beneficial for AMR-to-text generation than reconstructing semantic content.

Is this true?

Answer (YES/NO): NO